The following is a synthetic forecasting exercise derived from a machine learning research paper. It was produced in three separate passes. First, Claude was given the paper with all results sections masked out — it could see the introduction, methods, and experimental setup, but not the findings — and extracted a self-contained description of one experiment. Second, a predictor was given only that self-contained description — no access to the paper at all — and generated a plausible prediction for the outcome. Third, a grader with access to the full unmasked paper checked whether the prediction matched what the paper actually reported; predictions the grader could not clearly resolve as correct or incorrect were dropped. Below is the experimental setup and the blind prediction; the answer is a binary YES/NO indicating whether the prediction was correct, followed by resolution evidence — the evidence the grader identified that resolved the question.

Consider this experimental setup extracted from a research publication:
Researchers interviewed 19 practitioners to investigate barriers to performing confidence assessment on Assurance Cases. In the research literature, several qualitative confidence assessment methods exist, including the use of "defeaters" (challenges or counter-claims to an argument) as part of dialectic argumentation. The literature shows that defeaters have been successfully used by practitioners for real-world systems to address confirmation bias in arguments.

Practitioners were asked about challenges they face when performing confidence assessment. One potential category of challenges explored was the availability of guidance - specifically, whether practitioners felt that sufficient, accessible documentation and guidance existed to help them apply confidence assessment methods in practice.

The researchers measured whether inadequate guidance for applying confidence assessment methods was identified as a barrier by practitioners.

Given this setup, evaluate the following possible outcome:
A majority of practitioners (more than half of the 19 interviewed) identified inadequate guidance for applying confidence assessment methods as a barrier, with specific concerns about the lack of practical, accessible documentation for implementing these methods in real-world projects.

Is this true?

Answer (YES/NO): YES